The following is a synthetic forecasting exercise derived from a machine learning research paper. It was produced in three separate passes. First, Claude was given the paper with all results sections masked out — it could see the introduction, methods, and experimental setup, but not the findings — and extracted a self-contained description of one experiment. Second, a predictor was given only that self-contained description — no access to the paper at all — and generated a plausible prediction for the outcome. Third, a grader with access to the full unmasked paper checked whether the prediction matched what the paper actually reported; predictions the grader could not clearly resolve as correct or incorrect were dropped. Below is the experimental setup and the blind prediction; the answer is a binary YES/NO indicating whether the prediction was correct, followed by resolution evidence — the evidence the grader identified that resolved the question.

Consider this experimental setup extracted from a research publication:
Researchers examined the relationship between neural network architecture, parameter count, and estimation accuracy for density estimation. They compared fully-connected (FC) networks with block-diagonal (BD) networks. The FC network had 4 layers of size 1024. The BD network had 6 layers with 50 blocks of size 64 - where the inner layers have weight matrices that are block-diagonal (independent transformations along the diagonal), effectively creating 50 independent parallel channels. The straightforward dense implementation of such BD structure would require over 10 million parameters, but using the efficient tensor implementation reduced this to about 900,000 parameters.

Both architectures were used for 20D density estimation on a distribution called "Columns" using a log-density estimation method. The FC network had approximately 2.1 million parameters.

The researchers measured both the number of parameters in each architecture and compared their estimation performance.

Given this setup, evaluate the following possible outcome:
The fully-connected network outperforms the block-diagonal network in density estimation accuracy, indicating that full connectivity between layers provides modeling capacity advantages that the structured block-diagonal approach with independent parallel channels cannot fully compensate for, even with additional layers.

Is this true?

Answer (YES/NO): NO